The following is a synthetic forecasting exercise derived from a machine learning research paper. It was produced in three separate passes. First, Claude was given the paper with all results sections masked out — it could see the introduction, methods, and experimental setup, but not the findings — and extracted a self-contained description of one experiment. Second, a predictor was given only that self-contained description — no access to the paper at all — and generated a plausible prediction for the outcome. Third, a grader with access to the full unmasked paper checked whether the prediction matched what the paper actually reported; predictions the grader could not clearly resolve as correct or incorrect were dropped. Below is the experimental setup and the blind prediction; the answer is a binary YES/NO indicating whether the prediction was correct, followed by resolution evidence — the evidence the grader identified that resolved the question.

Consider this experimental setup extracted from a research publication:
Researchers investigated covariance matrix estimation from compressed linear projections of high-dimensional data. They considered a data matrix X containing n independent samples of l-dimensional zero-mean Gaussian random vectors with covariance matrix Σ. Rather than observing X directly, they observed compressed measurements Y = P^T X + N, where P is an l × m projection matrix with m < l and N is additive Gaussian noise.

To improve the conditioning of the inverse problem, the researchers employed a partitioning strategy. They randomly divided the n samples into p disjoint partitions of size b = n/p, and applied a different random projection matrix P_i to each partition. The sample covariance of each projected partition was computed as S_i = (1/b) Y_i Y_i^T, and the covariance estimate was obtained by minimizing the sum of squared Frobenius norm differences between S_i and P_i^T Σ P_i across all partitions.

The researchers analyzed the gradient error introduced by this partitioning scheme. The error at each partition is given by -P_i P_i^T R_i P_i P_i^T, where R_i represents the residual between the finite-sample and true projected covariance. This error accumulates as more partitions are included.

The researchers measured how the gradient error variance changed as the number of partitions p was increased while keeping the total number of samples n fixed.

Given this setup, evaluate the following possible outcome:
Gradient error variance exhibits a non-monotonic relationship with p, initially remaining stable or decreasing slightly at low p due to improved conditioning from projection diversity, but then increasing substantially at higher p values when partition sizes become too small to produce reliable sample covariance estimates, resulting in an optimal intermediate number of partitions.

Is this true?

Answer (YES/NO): NO